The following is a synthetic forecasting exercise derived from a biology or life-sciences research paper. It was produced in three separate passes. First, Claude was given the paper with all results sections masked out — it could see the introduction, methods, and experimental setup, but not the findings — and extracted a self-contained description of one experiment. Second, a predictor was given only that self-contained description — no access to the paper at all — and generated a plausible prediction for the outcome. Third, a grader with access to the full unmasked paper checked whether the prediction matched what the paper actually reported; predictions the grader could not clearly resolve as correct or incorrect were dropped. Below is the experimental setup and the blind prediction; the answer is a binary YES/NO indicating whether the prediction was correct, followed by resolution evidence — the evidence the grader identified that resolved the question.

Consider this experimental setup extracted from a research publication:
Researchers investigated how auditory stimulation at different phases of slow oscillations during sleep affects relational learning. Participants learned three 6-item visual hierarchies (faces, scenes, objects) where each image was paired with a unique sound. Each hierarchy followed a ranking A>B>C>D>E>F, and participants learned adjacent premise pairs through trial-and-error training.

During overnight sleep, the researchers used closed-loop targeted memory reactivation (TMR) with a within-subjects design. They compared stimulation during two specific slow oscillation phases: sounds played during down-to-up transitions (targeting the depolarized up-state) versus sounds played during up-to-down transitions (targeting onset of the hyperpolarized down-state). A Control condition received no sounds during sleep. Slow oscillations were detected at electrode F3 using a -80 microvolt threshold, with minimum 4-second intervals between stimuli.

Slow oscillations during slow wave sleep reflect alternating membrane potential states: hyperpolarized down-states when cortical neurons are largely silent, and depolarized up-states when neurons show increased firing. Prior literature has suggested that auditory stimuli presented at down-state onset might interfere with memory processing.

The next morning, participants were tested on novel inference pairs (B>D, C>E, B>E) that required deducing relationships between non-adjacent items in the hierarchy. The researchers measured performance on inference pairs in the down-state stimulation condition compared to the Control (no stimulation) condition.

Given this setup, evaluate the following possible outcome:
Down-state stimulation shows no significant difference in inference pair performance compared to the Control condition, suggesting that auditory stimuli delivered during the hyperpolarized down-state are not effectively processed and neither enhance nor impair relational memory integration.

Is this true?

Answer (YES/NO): NO